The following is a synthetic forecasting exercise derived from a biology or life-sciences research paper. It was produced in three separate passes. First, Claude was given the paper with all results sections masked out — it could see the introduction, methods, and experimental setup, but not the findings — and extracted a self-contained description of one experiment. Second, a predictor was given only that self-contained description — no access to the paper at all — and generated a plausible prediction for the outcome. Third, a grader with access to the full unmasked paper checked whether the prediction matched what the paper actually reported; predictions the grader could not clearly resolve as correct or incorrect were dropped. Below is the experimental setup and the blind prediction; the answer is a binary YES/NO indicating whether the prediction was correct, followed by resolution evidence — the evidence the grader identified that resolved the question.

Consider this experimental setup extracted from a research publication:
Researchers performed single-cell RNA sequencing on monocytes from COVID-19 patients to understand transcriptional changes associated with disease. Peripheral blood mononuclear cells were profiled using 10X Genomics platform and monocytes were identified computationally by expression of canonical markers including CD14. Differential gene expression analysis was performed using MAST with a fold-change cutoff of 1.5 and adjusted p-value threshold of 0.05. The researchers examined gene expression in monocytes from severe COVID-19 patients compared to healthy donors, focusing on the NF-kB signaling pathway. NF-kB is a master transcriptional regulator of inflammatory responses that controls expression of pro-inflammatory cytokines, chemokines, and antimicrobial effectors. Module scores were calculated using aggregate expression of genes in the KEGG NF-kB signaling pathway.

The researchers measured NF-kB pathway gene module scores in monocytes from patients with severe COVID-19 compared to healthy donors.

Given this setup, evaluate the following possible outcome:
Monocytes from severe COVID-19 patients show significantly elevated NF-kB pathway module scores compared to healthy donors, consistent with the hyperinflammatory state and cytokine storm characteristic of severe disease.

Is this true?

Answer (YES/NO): NO